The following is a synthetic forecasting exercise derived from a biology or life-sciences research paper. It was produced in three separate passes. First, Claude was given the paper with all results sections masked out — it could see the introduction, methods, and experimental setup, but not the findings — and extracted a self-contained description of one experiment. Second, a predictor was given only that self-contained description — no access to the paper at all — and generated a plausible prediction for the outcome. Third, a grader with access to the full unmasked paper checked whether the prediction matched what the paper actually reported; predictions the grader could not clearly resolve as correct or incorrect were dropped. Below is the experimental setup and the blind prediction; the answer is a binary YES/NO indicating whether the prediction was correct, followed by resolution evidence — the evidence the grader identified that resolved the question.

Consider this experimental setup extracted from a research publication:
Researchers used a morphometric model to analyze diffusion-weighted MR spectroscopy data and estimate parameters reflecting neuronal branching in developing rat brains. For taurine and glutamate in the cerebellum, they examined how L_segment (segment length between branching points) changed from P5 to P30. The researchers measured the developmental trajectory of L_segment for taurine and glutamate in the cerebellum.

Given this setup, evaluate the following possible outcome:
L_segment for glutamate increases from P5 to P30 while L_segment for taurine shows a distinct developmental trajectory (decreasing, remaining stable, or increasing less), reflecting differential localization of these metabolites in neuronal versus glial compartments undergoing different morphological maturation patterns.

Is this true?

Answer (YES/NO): NO